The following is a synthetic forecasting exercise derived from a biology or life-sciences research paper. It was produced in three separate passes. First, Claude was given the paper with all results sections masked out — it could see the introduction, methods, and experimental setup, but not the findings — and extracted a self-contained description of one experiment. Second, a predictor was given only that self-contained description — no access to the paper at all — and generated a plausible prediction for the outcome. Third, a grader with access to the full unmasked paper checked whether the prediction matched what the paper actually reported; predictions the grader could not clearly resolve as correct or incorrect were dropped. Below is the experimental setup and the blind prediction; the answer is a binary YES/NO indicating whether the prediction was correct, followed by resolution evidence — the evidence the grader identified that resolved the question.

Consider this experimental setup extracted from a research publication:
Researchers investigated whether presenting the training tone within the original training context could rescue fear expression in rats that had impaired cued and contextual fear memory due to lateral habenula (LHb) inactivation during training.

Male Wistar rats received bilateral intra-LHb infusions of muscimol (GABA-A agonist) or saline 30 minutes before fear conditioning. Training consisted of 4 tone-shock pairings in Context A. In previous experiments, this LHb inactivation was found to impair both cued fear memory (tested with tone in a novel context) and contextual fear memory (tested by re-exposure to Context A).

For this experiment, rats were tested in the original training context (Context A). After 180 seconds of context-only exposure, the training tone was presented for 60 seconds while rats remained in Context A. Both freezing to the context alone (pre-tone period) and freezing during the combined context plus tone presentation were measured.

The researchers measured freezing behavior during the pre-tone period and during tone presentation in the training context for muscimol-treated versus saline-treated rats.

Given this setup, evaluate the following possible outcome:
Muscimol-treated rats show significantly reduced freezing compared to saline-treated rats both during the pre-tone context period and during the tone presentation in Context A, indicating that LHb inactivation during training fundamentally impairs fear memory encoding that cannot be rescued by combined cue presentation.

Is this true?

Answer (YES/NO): NO